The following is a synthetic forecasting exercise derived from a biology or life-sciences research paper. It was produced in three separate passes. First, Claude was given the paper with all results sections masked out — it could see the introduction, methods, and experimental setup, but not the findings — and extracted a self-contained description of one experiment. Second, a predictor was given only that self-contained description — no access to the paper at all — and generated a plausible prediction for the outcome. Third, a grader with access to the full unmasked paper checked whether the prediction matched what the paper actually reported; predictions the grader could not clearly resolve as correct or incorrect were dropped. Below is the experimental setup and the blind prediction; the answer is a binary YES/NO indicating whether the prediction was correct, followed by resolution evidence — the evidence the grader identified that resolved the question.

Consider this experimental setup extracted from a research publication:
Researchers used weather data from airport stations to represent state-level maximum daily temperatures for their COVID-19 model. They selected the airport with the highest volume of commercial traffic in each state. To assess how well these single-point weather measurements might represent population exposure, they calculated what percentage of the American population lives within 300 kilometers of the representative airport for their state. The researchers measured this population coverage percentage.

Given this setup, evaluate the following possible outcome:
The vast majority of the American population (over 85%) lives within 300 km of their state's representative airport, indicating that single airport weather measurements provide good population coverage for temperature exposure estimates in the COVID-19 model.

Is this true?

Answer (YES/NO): NO